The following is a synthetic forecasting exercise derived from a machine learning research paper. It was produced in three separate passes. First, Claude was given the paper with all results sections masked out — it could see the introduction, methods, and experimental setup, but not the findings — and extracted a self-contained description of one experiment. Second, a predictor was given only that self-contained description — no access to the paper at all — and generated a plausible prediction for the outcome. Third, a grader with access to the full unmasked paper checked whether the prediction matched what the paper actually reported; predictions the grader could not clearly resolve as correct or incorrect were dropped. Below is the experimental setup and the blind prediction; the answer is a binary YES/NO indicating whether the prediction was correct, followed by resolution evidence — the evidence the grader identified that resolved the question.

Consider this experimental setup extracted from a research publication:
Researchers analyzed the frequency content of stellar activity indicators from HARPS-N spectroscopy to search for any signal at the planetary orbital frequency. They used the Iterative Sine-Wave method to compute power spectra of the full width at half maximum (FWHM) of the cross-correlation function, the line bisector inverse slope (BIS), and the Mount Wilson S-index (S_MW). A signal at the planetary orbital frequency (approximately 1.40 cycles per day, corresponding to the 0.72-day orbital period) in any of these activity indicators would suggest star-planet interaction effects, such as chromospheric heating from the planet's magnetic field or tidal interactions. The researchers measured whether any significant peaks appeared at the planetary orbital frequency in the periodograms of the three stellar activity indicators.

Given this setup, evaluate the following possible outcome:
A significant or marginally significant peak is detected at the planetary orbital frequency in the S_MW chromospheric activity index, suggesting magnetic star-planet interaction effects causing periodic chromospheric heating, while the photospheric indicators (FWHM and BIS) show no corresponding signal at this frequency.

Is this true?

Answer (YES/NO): NO